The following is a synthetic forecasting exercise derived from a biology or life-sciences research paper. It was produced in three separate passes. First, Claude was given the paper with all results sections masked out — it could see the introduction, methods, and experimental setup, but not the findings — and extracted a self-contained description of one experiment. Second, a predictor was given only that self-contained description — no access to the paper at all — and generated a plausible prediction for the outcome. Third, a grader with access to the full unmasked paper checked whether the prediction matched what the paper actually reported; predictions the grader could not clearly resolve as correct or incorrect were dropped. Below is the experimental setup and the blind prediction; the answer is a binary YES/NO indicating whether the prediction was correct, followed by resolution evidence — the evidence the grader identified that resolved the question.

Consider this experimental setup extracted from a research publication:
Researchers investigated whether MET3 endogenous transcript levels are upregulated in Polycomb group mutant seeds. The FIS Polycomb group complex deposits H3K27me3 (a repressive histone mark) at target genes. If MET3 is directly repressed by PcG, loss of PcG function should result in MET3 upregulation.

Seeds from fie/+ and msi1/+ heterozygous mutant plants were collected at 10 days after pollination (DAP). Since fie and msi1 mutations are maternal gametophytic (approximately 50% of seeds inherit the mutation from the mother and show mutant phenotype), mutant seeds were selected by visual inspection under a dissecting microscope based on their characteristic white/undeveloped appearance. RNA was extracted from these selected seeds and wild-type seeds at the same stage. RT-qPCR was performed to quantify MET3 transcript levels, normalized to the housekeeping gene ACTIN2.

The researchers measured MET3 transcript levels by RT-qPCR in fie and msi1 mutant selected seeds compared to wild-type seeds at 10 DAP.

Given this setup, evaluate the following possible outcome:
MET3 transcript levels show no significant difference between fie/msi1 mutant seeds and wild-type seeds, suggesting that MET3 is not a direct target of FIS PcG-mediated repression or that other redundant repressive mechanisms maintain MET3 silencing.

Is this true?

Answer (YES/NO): NO